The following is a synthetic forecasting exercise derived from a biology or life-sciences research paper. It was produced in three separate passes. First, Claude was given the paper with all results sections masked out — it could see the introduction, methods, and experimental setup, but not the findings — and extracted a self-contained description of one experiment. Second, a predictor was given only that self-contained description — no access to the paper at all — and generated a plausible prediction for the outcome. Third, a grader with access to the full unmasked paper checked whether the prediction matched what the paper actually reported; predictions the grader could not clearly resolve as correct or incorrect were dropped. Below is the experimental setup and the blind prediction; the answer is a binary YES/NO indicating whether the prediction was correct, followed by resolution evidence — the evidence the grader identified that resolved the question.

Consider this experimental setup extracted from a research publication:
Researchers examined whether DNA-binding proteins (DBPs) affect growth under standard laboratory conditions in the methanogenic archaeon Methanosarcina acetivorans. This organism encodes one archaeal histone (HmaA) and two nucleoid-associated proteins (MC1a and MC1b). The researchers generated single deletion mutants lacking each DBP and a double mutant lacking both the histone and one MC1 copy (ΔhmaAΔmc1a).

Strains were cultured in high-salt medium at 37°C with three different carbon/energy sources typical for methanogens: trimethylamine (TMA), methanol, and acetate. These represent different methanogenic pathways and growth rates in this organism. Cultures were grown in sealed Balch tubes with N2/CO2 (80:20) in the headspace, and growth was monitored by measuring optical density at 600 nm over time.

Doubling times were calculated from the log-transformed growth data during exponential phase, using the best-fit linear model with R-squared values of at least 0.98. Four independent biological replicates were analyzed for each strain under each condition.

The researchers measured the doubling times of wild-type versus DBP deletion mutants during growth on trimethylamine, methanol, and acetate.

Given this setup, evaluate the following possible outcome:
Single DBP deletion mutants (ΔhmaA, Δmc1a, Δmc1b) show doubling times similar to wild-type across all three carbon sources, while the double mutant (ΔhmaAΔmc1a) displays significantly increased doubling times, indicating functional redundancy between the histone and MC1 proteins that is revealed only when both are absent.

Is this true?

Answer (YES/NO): NO